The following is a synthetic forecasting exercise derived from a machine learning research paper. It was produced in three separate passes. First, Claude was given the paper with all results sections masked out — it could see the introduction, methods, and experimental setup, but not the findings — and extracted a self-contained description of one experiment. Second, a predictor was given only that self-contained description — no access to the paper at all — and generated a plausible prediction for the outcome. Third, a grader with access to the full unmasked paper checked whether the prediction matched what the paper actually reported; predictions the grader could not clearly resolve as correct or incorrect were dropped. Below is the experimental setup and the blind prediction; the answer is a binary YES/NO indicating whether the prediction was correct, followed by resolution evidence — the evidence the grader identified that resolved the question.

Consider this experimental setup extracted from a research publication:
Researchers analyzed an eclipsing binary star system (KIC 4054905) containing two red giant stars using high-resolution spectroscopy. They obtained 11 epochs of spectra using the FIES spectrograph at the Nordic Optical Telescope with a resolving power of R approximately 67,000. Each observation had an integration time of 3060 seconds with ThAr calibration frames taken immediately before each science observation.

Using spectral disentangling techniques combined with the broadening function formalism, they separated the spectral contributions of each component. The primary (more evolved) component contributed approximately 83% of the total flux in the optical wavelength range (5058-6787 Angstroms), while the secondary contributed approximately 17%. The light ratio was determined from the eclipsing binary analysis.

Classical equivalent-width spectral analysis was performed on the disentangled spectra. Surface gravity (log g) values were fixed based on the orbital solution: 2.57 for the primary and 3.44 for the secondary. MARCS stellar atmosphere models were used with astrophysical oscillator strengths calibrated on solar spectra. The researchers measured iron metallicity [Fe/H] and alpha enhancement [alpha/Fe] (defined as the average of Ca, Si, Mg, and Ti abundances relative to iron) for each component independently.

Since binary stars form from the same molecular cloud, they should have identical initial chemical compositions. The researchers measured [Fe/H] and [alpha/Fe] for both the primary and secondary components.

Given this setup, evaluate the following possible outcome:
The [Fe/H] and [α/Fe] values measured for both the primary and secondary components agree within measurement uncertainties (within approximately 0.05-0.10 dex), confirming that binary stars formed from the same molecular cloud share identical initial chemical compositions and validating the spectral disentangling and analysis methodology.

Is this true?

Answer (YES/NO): YES